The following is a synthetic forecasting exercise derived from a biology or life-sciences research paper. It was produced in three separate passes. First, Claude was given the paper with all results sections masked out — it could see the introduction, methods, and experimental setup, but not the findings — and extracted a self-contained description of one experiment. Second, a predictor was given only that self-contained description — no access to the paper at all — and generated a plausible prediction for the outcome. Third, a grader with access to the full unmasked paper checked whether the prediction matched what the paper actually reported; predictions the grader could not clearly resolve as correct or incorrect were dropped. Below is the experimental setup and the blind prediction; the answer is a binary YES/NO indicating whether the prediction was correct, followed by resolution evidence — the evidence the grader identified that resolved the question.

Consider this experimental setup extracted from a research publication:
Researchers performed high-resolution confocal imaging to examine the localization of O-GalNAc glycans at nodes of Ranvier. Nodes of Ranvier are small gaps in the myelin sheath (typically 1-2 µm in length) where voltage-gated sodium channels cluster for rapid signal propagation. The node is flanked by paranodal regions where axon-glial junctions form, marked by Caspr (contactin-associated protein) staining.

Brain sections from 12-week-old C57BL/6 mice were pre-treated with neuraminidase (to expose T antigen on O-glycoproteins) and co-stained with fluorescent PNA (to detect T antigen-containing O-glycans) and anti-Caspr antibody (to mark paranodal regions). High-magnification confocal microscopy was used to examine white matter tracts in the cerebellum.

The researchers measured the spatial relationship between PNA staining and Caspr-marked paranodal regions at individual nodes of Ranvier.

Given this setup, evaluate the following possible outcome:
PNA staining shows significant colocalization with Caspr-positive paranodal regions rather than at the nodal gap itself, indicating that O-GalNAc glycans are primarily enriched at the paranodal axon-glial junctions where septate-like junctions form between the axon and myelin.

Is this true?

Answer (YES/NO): NO